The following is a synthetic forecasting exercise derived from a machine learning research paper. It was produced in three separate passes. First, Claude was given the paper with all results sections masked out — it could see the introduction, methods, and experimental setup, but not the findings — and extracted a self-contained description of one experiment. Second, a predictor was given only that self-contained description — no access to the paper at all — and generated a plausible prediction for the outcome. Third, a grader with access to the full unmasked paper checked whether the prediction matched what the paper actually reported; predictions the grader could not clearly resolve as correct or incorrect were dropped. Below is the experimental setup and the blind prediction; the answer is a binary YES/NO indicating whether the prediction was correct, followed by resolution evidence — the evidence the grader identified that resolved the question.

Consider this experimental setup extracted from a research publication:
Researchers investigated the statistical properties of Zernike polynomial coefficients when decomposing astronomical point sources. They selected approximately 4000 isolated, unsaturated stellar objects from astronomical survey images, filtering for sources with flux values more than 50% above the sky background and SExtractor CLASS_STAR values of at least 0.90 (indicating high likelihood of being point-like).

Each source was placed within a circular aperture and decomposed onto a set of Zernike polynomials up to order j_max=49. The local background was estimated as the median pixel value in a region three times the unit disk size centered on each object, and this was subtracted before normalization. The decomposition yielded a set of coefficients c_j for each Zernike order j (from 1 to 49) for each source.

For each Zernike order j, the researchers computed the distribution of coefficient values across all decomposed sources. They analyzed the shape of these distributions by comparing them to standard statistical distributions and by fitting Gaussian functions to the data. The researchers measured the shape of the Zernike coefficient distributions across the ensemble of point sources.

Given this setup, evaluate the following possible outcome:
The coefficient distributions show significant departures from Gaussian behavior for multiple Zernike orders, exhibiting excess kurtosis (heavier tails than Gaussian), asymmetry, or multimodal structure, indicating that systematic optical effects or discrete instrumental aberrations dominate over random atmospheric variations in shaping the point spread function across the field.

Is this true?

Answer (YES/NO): NO